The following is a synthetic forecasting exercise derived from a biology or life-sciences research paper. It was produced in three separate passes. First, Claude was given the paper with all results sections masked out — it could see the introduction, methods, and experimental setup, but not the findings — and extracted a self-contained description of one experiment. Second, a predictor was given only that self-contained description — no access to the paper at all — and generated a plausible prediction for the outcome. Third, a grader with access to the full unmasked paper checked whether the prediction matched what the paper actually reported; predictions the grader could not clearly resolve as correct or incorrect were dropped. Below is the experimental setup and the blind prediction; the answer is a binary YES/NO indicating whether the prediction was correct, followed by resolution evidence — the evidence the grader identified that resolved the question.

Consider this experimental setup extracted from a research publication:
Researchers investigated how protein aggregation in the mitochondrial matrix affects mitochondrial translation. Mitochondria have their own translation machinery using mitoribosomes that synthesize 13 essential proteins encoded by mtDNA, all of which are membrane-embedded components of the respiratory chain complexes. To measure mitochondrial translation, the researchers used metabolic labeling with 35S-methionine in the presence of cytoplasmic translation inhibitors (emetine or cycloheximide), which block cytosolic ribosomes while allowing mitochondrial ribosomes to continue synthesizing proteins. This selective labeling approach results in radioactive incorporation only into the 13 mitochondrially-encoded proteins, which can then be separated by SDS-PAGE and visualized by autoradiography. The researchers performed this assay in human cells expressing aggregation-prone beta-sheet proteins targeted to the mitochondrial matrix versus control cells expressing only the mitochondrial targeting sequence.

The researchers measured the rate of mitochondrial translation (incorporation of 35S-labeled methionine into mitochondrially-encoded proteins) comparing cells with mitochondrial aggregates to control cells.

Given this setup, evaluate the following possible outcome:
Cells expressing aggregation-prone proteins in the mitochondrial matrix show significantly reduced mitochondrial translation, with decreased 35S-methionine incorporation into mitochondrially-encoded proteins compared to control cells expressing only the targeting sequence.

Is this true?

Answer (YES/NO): YES